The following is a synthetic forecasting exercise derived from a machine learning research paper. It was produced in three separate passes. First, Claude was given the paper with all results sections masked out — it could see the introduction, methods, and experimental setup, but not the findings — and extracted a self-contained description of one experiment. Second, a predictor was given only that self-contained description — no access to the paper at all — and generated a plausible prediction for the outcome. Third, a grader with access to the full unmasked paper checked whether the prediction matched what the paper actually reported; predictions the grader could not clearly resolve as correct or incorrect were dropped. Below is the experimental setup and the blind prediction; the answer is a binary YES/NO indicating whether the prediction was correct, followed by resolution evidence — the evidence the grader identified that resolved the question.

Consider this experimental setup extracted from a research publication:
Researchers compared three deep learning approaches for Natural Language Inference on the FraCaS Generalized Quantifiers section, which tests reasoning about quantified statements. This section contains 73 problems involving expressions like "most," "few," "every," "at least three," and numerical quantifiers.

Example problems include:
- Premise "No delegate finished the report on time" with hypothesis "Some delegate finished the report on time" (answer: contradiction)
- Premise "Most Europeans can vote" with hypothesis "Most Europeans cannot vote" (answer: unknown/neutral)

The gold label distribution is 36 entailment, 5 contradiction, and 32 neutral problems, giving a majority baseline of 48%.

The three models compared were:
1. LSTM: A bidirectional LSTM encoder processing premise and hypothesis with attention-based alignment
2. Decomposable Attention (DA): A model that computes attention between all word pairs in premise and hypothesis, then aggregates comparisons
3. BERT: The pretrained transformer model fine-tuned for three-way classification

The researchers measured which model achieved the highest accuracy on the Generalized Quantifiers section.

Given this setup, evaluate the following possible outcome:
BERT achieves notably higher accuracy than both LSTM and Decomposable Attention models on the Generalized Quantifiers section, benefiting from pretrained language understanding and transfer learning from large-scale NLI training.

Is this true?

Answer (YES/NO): NO